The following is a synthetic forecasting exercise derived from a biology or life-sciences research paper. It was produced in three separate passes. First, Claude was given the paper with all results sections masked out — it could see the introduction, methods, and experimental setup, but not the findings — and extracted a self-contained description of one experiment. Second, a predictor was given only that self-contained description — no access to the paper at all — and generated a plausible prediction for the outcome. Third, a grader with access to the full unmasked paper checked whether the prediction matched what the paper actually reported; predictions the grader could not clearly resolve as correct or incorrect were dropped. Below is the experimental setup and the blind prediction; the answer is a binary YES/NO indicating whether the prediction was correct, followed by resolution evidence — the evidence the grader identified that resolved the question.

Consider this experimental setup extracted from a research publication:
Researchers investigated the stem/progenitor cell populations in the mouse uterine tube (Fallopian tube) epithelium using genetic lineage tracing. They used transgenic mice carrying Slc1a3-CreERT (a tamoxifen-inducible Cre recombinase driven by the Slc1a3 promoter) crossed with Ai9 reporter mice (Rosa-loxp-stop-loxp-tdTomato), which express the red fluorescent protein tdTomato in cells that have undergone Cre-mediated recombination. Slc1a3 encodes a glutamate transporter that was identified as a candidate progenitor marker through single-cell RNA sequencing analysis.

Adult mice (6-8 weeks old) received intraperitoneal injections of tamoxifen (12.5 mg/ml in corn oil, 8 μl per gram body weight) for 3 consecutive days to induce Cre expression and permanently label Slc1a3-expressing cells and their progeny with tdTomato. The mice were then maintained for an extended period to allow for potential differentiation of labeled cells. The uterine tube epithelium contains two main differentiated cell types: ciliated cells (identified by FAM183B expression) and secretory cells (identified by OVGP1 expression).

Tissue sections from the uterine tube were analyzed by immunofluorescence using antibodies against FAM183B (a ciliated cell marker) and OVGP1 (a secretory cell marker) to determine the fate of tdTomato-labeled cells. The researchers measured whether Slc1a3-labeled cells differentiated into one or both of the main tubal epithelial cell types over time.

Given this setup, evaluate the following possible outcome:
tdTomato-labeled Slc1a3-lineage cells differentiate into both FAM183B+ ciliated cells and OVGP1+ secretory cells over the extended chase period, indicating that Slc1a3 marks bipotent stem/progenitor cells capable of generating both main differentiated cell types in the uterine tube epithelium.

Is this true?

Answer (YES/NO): YES